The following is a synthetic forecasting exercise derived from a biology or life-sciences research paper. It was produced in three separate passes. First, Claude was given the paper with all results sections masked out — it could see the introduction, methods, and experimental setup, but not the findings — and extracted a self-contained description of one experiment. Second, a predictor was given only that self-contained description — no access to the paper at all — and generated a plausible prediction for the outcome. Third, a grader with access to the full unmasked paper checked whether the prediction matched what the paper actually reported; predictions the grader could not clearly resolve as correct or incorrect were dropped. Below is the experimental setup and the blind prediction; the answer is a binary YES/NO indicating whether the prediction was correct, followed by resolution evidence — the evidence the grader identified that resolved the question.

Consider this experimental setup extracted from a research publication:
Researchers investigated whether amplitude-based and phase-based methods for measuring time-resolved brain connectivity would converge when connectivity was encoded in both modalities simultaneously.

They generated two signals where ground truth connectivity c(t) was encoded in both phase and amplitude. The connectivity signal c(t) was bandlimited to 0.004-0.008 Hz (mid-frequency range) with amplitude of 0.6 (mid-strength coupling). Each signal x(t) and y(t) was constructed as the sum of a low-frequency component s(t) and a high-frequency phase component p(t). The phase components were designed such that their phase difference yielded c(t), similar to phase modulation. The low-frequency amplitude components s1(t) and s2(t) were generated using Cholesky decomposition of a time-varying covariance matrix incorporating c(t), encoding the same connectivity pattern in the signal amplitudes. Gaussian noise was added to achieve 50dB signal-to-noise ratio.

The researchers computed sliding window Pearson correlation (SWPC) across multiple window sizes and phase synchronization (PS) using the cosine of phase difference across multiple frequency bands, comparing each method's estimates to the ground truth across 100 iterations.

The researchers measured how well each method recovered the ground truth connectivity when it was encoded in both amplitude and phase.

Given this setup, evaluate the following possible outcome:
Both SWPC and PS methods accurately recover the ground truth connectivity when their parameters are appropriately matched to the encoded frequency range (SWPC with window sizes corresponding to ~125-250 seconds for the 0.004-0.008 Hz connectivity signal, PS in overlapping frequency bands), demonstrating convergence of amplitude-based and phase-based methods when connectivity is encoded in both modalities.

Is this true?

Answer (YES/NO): NO